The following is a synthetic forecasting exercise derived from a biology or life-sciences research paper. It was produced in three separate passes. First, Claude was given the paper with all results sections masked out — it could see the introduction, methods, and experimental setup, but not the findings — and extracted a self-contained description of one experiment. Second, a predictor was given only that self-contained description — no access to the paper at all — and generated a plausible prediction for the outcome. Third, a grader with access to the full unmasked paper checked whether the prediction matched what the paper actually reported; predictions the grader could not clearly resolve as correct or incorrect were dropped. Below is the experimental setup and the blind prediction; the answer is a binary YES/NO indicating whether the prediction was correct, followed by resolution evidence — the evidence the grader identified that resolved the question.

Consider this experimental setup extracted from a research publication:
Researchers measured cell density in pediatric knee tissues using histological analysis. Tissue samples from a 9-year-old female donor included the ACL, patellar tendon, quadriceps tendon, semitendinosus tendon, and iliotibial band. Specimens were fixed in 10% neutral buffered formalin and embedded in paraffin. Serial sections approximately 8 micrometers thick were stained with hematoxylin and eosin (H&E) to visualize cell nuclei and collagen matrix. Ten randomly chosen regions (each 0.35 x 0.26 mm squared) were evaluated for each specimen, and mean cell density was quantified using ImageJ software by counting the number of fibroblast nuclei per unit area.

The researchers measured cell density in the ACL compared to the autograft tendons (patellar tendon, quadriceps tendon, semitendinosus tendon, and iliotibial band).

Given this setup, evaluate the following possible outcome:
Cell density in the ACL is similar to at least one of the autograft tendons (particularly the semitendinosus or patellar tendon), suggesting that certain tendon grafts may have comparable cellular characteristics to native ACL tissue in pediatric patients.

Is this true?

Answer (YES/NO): NO